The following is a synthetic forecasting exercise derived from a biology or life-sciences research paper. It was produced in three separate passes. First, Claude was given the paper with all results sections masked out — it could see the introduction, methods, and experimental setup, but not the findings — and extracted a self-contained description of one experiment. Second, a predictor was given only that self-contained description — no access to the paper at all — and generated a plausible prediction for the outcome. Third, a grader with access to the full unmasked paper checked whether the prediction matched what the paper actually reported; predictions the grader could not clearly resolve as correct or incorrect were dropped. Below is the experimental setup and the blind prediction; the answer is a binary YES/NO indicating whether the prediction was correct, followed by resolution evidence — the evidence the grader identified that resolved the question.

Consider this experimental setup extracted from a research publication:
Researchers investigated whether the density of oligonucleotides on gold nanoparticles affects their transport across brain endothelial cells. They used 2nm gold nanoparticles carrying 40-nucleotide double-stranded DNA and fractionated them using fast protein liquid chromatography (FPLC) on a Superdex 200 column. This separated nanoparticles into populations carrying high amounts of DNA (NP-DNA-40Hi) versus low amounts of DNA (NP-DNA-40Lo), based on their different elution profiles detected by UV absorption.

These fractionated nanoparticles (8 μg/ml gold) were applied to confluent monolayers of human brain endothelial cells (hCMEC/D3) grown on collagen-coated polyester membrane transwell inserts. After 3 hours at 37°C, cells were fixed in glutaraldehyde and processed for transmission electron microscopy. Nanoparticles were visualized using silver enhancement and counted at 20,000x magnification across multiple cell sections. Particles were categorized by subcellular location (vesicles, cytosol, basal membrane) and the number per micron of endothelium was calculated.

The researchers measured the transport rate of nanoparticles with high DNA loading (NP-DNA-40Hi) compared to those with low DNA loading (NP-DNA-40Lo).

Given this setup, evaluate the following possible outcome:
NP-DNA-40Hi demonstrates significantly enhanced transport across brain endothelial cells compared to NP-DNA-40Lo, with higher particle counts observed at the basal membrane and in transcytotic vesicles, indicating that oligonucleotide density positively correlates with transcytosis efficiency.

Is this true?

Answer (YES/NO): NO